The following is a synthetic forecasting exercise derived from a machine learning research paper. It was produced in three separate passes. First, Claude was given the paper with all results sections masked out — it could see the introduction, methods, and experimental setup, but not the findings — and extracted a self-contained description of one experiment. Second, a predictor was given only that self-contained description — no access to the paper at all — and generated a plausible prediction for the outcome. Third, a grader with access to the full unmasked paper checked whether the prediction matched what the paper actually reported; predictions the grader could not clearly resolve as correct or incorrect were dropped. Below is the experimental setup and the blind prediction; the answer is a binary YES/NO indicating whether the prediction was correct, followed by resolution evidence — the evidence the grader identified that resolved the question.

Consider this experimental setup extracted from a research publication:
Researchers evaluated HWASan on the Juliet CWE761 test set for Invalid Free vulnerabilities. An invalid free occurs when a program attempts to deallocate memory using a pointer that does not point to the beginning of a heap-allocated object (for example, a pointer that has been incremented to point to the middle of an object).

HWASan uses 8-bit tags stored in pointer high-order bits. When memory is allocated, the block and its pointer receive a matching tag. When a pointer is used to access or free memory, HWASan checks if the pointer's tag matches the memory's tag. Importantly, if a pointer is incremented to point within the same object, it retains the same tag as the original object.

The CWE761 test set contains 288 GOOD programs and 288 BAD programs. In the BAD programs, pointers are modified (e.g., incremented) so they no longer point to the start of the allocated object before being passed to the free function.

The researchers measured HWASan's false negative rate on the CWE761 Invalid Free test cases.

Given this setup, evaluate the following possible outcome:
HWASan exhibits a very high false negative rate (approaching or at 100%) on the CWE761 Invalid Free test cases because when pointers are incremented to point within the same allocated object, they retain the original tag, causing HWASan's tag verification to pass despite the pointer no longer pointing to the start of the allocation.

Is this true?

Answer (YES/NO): YES